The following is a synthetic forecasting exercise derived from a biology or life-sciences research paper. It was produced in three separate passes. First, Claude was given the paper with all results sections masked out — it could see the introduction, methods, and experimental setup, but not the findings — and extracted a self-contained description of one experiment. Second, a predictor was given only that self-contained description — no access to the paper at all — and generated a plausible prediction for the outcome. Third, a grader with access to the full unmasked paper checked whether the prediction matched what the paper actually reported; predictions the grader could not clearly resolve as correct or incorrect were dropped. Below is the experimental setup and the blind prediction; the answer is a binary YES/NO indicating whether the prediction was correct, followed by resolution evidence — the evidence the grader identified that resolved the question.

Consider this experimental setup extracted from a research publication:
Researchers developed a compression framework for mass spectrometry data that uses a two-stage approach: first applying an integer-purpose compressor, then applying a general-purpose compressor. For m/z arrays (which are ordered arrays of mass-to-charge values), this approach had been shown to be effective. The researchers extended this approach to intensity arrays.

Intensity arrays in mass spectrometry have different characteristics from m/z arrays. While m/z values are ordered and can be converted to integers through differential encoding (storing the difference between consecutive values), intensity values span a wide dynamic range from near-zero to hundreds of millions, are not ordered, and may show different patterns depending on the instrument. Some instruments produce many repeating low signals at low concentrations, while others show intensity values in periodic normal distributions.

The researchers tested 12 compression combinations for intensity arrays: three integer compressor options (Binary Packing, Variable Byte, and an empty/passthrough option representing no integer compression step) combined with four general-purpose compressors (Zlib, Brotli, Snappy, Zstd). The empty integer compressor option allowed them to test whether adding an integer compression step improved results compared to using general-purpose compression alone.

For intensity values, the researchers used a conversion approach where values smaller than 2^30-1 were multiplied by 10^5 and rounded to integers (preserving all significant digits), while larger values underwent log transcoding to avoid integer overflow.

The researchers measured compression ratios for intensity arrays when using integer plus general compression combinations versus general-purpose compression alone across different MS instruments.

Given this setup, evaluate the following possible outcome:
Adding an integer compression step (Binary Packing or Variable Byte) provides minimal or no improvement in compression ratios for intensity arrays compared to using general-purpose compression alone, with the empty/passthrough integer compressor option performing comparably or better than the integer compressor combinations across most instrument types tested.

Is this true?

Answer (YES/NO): NO